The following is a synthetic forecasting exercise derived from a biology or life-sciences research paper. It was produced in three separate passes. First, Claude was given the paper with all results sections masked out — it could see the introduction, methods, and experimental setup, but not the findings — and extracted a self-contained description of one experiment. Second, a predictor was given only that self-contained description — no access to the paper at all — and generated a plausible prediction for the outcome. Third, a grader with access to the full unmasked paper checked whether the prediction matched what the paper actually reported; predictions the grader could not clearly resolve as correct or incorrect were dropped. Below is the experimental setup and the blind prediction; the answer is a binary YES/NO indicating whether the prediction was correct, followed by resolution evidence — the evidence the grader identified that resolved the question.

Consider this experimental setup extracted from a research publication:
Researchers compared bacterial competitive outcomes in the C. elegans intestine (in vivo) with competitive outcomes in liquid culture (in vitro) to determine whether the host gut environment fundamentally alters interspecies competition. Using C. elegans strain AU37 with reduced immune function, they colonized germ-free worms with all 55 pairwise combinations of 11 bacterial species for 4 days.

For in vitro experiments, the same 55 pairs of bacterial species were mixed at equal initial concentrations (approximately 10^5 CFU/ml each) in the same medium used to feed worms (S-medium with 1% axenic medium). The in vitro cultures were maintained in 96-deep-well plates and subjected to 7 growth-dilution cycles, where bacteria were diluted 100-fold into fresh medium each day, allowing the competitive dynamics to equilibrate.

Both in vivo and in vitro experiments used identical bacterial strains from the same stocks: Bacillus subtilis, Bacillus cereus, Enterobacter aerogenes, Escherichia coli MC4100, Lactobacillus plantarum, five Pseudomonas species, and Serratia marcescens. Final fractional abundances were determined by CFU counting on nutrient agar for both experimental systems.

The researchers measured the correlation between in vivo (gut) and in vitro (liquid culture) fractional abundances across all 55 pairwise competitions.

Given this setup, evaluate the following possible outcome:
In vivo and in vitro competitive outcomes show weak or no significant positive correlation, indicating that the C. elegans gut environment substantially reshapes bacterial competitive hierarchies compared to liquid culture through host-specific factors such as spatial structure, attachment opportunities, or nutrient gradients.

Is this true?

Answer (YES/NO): NO